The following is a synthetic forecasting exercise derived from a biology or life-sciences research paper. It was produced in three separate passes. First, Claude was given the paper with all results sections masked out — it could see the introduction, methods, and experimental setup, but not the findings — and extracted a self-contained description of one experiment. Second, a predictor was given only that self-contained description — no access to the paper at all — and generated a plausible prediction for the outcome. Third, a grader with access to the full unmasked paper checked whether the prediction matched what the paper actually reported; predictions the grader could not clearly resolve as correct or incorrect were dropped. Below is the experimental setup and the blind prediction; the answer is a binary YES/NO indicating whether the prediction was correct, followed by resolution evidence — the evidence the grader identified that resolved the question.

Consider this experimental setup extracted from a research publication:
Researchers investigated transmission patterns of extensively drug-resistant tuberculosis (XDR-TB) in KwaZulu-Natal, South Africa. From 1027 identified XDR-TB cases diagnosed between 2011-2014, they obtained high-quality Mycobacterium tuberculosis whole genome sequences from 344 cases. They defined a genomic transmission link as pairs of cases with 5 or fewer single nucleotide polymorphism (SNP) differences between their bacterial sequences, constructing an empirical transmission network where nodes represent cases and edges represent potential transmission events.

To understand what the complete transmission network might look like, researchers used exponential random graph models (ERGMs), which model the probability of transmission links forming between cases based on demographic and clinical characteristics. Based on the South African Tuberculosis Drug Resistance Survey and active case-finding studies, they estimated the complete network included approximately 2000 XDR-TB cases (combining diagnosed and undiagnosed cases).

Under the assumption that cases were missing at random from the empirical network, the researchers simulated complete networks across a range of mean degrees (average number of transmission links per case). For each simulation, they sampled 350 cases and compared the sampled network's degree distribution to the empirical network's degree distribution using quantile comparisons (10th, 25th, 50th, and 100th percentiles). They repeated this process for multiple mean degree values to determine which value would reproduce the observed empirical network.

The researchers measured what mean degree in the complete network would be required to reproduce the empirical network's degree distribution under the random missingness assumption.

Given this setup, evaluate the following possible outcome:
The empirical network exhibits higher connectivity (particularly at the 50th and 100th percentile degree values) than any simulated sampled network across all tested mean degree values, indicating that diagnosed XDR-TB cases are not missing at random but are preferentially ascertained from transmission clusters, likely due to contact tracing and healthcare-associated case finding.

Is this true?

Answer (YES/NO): NO